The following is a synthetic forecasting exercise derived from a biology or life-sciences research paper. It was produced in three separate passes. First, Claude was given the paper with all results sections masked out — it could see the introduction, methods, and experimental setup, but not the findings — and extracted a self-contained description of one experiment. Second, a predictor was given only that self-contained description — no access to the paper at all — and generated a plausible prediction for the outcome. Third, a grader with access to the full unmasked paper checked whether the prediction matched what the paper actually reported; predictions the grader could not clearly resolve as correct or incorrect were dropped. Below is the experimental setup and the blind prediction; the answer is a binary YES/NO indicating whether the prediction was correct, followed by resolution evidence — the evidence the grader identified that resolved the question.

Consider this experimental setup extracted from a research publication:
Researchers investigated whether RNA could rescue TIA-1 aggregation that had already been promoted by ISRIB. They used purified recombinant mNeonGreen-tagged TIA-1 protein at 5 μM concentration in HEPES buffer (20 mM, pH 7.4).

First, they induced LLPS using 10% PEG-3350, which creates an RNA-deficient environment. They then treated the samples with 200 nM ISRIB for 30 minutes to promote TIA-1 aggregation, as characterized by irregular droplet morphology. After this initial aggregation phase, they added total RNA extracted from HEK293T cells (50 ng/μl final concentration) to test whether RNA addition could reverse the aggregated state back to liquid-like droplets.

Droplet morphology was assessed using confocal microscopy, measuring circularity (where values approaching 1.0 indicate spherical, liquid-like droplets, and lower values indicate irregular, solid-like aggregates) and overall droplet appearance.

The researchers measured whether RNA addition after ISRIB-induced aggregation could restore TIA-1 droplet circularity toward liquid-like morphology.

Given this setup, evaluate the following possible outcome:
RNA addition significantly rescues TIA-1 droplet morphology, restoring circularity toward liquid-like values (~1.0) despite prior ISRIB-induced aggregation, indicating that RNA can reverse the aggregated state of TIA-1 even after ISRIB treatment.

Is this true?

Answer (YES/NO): NO